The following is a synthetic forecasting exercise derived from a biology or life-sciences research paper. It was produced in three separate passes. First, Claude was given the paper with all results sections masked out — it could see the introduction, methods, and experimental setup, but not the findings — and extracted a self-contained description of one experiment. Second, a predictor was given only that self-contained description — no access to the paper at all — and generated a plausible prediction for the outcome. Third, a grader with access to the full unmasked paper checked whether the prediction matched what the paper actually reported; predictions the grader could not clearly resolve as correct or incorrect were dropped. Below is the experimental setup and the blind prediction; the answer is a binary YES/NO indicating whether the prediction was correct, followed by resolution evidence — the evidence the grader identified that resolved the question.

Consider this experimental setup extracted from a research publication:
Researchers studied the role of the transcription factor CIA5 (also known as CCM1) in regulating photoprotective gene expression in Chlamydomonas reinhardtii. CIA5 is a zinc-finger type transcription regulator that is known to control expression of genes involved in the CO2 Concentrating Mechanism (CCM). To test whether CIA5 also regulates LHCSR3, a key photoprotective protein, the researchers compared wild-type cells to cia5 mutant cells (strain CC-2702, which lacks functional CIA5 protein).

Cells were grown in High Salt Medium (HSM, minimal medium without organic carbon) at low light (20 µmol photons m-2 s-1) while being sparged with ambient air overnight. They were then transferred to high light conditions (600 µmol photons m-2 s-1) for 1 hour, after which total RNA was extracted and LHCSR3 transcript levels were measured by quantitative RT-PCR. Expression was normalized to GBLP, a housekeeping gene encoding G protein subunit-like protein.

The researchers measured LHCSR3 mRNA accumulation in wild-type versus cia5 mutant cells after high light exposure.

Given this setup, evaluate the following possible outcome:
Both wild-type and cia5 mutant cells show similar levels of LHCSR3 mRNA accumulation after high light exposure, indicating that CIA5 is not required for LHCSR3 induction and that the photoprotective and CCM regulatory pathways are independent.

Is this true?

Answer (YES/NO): NO